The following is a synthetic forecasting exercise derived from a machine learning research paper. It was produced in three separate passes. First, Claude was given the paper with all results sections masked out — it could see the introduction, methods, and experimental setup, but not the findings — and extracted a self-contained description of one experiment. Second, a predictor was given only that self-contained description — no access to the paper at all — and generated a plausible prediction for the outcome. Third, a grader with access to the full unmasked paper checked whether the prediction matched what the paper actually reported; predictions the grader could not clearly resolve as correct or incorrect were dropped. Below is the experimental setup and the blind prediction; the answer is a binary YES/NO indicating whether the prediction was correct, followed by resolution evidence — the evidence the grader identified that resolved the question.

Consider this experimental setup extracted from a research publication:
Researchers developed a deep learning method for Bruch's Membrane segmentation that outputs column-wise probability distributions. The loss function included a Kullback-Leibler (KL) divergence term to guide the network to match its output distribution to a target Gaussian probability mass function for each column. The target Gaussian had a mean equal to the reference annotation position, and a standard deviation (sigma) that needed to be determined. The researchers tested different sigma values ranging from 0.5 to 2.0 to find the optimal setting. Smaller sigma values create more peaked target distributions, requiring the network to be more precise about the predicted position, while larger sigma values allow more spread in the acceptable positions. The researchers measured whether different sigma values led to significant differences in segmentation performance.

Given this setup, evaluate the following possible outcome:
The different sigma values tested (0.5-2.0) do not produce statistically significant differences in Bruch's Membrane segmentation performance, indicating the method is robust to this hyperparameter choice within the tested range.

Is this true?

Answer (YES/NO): YES